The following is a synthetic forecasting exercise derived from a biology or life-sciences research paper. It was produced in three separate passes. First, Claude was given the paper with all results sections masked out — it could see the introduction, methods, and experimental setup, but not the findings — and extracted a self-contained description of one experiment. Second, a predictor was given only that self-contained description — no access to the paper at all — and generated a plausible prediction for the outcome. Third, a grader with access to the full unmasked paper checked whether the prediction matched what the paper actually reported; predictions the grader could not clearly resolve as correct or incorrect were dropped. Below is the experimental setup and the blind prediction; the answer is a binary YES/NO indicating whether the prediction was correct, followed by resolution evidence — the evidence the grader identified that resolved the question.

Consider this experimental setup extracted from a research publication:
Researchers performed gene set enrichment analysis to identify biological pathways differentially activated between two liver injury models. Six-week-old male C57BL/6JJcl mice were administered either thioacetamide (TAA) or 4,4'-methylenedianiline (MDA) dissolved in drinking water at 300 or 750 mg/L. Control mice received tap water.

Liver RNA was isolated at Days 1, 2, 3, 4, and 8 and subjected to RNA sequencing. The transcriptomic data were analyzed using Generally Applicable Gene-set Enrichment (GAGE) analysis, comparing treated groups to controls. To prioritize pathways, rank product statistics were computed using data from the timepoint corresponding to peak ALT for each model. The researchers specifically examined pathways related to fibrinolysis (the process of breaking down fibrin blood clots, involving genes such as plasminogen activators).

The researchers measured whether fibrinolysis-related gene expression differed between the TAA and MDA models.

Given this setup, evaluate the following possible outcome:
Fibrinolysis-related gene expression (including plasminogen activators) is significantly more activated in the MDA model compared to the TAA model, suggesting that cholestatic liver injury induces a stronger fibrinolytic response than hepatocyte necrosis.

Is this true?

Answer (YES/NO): YES